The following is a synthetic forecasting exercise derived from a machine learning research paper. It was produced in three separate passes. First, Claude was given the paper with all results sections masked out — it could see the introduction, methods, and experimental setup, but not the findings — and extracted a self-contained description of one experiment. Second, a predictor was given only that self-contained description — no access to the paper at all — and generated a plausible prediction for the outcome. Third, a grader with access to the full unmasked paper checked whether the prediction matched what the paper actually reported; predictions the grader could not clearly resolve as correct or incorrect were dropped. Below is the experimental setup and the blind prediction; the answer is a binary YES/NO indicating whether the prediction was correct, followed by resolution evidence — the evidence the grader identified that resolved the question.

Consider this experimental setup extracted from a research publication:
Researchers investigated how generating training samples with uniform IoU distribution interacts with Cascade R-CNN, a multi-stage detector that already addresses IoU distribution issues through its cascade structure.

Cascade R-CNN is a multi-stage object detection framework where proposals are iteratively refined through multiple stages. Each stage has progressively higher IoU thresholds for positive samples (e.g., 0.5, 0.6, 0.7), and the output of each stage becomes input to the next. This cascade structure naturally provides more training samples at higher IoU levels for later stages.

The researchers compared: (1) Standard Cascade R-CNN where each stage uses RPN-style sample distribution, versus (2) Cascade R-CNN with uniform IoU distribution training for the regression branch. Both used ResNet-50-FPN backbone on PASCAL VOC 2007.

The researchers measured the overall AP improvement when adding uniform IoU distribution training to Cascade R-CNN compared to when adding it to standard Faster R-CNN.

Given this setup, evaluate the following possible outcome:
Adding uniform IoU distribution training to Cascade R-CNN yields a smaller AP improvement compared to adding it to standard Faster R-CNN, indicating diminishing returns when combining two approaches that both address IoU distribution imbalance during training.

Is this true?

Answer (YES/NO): YES